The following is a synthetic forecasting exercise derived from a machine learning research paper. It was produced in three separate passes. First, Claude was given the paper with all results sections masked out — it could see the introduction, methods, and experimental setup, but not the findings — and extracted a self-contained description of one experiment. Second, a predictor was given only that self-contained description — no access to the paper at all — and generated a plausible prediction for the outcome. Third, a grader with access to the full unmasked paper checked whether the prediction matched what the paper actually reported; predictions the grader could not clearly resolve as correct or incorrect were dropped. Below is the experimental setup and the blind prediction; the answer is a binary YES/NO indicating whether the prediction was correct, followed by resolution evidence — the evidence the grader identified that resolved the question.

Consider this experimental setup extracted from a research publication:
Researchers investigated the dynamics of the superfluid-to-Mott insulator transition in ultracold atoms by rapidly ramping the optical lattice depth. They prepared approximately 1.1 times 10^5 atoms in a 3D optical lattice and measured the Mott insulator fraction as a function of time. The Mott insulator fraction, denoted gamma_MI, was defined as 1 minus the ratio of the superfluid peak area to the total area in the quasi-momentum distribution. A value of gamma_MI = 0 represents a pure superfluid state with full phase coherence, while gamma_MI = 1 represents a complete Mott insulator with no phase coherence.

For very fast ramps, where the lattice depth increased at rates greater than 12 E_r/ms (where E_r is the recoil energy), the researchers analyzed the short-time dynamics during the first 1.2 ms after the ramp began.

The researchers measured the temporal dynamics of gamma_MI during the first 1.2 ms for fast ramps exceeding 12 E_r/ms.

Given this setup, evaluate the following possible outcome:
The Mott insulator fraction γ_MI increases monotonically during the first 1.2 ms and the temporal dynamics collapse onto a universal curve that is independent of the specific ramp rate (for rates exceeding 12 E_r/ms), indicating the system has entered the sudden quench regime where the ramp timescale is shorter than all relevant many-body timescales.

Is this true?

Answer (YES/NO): NO